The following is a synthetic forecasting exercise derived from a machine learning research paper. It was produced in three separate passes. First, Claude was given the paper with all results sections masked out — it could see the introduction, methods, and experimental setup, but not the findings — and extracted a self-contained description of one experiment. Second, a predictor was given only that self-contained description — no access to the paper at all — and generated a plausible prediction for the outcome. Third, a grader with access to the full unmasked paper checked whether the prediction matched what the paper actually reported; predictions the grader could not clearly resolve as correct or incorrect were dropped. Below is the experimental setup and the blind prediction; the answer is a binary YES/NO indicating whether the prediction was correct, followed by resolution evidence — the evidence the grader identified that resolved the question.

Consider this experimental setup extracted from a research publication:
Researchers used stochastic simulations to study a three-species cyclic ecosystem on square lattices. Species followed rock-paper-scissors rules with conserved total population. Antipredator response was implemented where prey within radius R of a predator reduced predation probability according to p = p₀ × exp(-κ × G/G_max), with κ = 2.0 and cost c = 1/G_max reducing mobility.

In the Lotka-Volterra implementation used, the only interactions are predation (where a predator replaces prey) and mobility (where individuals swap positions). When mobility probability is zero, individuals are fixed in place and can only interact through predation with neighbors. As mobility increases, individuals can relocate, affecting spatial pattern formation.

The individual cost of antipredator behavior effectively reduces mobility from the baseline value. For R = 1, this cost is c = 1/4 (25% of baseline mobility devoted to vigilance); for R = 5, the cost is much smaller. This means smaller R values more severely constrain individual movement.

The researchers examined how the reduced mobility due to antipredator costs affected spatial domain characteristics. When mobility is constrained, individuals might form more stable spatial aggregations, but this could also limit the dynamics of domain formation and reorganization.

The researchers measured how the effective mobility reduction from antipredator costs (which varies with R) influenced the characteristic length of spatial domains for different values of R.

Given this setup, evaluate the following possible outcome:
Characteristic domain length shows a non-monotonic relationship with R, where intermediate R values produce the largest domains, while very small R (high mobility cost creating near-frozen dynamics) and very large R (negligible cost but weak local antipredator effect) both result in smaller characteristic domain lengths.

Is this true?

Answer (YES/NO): NO